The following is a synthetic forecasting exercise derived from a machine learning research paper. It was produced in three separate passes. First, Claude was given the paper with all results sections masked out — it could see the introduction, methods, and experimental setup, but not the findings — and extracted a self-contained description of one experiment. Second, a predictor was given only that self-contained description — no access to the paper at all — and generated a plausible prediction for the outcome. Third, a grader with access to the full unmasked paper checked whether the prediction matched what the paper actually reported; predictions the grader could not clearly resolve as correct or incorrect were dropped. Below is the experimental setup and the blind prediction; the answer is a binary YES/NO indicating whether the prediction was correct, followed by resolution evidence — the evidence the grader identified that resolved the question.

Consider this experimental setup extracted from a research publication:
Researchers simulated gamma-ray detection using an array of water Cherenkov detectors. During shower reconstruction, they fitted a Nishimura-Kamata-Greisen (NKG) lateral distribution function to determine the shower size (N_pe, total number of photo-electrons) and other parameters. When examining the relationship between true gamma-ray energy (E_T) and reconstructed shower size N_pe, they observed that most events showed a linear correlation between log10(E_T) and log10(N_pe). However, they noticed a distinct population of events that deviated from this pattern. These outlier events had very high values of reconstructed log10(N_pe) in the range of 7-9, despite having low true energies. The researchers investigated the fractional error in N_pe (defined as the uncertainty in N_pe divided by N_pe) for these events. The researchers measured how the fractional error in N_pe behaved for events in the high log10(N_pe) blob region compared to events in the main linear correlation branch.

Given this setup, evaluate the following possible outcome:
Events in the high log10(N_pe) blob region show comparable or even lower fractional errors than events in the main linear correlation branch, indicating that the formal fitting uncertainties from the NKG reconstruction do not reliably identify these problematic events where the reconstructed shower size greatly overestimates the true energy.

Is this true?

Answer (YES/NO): NO